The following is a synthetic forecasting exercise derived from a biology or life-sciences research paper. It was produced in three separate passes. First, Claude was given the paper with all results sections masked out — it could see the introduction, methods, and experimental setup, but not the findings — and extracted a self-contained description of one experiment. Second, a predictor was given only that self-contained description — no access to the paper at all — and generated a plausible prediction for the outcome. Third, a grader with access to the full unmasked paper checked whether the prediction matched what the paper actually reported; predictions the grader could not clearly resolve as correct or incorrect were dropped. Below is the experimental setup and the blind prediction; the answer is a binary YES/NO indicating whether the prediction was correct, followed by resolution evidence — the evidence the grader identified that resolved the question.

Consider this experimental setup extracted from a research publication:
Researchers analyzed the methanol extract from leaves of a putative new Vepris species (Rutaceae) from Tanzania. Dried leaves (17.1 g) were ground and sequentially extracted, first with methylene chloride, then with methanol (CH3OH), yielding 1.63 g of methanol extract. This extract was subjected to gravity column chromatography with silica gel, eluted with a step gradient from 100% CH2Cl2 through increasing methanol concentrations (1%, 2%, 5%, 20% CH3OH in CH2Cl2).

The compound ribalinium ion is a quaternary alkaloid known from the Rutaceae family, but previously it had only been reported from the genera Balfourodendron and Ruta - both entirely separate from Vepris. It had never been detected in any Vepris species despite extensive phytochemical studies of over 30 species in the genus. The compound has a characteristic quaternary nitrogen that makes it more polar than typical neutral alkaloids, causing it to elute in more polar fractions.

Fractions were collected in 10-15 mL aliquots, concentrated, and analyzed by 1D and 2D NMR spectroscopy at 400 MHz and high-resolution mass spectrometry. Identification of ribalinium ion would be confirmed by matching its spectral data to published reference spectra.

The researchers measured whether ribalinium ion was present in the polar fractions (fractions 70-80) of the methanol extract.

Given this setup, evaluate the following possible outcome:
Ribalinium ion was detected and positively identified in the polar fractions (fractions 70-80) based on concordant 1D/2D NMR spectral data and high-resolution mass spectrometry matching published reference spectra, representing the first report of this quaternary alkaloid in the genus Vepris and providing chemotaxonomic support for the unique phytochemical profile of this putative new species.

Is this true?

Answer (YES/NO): YES